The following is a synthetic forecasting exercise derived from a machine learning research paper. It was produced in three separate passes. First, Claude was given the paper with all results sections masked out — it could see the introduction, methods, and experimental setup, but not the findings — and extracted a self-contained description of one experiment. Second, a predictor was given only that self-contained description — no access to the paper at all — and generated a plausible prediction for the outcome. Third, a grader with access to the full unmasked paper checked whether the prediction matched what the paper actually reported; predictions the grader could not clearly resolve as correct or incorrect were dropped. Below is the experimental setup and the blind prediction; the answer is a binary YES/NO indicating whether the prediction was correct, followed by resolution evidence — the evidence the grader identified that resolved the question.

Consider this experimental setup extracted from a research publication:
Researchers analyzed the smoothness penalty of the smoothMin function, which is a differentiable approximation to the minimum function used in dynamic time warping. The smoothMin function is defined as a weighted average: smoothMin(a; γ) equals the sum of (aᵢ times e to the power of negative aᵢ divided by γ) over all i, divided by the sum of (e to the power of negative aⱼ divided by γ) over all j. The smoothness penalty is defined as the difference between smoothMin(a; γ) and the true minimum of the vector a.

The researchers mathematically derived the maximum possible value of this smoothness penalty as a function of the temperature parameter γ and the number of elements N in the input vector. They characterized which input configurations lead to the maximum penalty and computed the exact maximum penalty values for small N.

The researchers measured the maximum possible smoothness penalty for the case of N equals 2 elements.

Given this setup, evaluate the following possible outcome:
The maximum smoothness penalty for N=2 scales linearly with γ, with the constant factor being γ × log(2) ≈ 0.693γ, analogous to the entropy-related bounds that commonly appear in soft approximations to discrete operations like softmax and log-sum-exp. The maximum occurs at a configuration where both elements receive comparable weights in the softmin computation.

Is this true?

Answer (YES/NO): NO